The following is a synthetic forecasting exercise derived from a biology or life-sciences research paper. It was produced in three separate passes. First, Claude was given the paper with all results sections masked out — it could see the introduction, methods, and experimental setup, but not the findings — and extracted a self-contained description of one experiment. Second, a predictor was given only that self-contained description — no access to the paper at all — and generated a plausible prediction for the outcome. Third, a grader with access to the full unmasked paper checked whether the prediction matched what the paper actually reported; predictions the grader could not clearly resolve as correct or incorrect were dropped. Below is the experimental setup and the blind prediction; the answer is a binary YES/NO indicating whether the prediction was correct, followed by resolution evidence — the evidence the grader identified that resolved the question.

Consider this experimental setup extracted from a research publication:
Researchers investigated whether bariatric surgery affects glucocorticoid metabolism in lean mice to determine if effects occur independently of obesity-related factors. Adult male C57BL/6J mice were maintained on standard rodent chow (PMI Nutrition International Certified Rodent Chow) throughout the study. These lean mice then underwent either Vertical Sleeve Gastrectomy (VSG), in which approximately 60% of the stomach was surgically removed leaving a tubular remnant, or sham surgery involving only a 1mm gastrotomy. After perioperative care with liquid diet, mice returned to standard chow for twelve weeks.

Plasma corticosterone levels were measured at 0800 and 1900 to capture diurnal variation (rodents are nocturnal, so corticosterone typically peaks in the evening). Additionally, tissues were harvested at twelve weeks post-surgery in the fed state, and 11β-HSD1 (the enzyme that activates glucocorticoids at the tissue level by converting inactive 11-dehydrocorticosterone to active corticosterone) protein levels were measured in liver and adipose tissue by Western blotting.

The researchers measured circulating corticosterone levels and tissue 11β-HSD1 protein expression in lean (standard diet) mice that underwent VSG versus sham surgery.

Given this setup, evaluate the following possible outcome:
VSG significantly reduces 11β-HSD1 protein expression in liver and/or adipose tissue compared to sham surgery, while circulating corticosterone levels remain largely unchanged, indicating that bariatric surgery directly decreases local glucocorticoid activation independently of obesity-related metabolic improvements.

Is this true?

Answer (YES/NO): YES